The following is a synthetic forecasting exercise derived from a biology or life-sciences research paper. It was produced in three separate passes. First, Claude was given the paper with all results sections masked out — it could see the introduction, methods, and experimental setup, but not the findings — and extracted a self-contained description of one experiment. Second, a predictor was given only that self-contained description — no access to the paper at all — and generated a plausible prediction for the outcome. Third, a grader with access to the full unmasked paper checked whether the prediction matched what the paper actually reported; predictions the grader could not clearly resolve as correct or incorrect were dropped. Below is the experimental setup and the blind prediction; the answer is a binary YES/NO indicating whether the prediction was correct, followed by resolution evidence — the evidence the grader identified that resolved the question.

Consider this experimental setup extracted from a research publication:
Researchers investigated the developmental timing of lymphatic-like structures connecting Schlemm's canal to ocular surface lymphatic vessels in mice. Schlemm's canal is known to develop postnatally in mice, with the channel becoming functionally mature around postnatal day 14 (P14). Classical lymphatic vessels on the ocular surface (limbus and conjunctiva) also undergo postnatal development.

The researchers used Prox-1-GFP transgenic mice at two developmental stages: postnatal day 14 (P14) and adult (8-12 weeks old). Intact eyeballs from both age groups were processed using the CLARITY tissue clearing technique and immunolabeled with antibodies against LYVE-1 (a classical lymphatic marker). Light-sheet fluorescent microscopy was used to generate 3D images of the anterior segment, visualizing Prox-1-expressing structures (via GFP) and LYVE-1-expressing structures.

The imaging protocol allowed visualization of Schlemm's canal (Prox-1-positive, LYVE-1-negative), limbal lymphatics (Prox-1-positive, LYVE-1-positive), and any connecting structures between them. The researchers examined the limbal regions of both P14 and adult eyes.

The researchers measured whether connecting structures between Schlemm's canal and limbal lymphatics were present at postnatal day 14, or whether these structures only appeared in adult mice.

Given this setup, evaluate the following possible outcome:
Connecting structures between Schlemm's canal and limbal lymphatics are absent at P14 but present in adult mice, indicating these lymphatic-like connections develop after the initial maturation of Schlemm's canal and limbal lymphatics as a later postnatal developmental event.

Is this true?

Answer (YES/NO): NO